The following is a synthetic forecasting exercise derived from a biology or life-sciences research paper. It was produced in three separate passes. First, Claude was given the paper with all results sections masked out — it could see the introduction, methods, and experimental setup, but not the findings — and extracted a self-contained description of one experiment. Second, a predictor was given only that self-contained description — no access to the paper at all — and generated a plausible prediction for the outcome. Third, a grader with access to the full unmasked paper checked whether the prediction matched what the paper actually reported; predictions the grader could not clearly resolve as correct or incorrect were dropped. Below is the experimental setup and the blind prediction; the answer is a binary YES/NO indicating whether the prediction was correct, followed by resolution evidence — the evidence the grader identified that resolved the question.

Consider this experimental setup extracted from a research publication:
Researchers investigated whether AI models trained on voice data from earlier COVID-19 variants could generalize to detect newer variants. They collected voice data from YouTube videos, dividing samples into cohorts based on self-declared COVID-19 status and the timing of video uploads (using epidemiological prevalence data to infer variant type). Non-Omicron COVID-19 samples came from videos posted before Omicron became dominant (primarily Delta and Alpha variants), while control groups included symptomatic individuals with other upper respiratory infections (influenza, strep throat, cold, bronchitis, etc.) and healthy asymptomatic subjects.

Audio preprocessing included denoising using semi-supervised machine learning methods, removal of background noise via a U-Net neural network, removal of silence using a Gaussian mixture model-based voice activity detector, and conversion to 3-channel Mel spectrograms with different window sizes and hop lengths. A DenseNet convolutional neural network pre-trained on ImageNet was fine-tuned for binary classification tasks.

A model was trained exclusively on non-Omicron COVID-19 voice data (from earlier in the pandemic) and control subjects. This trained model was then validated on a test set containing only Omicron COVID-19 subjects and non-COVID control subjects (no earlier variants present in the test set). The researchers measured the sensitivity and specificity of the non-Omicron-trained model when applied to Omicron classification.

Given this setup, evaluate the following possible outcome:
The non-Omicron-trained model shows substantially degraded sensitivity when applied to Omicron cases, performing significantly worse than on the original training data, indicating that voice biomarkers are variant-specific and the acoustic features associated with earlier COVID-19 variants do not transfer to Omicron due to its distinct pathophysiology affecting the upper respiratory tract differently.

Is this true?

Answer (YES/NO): NO